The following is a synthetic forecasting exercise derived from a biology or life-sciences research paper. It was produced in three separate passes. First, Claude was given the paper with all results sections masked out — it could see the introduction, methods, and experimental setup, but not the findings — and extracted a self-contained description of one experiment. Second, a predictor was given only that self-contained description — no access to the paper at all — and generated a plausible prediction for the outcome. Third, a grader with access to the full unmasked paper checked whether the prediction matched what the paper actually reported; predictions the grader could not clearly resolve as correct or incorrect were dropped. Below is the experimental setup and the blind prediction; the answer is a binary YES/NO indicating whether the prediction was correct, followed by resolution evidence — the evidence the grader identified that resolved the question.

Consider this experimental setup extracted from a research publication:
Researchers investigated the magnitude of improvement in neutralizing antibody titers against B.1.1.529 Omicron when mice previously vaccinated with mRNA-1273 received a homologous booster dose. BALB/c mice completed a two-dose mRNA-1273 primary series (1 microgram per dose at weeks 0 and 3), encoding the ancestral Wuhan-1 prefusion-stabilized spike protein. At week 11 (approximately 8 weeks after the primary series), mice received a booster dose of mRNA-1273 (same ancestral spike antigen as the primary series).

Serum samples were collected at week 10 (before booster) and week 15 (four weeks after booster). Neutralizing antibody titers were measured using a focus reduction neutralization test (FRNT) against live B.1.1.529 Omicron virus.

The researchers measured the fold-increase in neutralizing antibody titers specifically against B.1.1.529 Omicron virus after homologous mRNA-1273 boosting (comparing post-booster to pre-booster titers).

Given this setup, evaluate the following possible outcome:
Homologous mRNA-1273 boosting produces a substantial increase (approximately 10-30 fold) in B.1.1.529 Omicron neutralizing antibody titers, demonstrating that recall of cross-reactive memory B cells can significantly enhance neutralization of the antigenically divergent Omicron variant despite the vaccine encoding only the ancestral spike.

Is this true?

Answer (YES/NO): NO